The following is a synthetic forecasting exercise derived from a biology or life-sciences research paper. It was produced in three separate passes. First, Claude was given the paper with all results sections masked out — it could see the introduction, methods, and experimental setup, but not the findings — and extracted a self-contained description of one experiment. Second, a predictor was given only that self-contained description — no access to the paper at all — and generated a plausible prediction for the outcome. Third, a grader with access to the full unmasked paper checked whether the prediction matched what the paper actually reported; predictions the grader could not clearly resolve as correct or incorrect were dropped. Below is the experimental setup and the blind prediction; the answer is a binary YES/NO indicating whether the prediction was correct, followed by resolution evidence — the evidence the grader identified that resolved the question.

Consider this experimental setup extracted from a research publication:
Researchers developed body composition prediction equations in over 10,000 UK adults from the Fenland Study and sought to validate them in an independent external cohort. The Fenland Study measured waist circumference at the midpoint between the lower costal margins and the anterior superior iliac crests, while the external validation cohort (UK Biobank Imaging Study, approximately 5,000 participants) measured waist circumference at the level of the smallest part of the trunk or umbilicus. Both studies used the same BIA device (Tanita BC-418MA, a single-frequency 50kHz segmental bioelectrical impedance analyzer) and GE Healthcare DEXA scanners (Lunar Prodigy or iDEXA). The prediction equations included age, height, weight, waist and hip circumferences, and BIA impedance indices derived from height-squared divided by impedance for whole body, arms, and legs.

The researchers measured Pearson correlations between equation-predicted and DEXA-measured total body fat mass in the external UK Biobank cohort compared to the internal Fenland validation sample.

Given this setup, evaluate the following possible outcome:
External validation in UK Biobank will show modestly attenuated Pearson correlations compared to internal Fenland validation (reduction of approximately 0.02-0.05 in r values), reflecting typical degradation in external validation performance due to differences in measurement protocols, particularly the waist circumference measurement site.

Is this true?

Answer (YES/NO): NO